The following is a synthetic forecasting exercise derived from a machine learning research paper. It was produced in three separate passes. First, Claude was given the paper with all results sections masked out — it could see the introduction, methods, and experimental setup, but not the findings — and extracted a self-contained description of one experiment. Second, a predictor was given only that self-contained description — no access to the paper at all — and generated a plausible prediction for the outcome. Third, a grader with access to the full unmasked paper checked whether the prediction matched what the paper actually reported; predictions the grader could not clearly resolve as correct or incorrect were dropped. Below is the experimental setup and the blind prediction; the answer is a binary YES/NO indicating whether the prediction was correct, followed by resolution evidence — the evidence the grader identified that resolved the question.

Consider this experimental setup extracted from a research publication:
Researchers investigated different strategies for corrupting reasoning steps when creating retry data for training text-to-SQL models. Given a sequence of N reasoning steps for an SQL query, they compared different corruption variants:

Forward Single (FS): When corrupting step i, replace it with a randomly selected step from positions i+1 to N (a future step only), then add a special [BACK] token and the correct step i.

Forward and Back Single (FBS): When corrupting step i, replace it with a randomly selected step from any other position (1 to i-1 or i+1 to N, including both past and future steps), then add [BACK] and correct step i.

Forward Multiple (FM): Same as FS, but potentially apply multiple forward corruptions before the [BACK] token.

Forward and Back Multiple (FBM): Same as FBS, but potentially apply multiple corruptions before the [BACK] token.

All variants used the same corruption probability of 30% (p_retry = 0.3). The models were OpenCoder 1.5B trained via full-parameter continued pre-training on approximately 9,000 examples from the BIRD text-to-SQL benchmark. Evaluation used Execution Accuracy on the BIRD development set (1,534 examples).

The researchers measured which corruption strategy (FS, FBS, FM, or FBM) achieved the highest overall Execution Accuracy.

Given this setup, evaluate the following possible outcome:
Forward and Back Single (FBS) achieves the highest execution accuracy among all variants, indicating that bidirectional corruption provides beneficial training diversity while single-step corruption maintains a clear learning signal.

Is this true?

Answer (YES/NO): NO